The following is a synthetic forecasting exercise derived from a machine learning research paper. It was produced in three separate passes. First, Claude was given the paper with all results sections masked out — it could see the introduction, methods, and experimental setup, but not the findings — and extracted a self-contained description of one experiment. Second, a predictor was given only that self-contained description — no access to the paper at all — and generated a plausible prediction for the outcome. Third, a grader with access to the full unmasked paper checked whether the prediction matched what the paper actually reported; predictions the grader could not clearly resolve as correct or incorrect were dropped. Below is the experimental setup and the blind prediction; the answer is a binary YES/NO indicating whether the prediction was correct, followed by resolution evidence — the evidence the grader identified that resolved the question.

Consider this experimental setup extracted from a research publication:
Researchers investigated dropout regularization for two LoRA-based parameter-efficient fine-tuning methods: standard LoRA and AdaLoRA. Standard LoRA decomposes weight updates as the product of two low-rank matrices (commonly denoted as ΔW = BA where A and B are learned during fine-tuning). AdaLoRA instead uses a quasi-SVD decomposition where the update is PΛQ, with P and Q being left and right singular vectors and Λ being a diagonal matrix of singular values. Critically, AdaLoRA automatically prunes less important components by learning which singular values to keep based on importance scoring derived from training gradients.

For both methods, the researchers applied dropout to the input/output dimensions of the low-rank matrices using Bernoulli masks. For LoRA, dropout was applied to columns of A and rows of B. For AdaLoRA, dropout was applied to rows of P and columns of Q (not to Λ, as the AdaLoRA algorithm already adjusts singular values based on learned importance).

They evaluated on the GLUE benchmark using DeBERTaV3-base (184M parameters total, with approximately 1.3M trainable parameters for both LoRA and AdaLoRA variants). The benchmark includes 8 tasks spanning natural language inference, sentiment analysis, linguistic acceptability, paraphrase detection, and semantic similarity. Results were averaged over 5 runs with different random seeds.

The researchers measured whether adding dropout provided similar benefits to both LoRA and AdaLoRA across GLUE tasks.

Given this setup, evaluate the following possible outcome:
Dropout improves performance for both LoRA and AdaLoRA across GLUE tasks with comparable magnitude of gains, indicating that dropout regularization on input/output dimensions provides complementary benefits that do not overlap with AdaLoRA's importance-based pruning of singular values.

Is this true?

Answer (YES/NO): NO